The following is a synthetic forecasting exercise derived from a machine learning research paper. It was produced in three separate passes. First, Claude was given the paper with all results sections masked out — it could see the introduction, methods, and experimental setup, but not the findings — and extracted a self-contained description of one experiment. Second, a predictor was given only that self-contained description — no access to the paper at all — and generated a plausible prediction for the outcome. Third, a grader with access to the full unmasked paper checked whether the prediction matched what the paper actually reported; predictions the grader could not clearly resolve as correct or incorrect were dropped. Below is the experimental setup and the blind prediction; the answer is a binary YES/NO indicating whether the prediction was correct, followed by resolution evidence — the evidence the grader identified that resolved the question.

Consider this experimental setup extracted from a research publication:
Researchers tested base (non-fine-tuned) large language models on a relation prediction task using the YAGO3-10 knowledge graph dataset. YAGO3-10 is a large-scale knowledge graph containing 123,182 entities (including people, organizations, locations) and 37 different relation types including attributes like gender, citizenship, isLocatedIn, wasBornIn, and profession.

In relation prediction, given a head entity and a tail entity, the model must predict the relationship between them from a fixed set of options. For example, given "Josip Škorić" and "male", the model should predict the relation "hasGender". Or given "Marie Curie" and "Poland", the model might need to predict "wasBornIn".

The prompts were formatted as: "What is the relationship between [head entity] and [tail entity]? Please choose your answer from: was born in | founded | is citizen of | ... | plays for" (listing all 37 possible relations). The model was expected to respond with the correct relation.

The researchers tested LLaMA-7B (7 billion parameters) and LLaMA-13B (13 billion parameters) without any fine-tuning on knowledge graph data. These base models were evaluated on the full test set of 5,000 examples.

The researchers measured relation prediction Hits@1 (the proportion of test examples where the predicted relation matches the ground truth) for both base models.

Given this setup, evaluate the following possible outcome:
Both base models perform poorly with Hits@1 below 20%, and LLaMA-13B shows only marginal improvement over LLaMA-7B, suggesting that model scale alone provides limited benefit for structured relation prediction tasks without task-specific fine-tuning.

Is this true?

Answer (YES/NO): NO